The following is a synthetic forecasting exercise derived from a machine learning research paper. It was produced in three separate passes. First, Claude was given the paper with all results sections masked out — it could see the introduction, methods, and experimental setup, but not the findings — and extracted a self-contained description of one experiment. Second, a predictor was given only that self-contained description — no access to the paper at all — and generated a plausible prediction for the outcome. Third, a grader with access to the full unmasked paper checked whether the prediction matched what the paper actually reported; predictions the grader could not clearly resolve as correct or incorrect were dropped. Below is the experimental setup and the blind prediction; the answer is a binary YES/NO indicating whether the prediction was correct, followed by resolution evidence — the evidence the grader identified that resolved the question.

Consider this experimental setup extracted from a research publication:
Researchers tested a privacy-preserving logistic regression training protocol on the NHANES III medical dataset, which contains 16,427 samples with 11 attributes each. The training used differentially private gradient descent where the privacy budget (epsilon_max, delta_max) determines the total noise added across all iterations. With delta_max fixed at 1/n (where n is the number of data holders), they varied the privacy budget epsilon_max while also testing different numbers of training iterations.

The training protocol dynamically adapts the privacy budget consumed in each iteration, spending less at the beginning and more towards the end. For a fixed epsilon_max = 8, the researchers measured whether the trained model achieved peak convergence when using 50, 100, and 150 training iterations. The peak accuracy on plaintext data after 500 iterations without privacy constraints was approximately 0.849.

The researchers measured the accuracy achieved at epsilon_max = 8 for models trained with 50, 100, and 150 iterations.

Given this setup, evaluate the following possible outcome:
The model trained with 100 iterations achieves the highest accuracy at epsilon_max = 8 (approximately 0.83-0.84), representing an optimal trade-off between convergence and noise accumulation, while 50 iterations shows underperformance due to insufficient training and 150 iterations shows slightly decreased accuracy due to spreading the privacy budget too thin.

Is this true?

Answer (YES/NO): NO